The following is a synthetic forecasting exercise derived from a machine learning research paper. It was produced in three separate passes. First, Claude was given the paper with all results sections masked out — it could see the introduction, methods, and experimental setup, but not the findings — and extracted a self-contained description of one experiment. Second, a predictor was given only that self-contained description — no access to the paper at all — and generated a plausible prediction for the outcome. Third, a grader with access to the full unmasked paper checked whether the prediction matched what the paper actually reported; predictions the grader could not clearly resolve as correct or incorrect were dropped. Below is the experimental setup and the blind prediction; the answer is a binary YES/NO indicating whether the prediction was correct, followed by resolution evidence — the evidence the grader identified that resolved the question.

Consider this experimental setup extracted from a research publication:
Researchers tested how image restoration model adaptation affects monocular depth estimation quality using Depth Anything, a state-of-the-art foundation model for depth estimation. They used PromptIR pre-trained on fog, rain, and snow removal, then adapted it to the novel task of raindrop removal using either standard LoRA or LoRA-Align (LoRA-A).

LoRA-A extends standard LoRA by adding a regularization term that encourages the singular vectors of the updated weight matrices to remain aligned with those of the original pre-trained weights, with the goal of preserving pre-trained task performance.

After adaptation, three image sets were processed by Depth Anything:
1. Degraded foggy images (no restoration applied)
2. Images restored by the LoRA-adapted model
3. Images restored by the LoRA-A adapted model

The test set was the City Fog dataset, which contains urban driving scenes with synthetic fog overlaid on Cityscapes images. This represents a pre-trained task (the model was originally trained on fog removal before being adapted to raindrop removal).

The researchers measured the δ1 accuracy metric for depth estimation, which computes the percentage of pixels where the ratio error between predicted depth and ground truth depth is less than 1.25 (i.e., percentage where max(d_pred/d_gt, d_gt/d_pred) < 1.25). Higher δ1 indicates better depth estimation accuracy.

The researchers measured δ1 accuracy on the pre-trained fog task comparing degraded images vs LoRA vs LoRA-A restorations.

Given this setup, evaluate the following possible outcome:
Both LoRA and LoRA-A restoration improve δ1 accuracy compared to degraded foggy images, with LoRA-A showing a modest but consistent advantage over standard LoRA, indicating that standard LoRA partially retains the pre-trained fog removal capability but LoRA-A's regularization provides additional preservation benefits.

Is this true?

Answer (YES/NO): YES